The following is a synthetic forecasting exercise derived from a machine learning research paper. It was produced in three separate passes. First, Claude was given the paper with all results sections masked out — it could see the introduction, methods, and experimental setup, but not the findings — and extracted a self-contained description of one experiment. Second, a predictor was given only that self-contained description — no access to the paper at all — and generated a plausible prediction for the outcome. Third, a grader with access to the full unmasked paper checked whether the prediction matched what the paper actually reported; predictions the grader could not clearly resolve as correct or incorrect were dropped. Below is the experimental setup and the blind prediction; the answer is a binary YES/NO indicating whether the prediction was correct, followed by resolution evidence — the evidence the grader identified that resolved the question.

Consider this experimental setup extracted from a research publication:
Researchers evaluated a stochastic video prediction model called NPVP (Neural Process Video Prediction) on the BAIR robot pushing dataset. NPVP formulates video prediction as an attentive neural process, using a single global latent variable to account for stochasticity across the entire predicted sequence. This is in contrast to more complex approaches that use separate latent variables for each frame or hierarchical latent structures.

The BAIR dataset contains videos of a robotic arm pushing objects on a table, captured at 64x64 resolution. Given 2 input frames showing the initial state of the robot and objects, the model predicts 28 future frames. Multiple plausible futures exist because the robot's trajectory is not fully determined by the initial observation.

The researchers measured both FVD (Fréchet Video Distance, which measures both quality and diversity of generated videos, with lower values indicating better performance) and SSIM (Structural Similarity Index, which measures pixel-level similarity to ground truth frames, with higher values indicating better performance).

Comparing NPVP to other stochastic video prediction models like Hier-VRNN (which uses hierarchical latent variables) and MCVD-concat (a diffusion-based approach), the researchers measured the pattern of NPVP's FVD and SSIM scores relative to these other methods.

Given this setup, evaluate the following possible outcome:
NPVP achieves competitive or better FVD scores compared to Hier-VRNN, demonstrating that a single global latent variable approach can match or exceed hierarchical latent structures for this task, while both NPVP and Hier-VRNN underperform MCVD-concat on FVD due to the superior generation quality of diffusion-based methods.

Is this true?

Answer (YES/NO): NO